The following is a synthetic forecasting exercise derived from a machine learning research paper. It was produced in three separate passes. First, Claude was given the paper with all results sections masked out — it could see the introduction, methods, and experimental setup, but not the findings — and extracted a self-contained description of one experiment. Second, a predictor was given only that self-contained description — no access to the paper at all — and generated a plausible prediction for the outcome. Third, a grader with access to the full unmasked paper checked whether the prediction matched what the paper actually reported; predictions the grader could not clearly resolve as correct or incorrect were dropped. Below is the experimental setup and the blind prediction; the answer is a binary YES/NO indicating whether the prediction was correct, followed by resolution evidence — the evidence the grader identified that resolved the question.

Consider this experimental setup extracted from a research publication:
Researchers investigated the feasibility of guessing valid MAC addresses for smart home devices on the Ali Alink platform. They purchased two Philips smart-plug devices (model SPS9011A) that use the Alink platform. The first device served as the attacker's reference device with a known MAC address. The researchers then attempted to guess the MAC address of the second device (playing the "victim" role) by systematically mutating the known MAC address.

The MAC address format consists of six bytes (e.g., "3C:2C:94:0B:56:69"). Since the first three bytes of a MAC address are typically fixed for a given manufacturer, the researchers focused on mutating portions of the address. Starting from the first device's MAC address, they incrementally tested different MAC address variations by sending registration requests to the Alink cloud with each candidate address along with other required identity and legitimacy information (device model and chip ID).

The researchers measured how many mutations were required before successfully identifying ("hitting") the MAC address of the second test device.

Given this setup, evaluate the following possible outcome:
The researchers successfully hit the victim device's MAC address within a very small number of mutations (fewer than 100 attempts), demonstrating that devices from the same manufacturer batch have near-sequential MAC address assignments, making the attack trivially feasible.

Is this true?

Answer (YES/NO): NO